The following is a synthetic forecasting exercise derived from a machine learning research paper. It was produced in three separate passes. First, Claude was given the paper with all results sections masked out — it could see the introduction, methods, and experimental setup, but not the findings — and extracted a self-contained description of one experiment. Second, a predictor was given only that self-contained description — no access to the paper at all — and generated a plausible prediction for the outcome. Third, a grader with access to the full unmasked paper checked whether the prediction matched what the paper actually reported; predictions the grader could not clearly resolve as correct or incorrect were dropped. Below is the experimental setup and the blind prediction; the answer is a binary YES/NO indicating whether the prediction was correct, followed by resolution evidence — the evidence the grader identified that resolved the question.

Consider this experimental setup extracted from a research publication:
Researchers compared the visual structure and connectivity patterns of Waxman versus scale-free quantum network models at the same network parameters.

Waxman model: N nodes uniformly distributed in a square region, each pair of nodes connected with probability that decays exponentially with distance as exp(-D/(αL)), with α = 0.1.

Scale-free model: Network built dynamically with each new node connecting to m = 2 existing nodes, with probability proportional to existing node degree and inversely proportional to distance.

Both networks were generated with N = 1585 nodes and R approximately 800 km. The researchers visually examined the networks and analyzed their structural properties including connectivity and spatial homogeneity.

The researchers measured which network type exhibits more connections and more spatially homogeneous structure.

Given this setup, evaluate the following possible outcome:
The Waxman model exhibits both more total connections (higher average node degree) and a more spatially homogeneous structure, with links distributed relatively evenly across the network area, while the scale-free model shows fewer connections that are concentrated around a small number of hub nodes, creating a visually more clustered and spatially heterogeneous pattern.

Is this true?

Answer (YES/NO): YES